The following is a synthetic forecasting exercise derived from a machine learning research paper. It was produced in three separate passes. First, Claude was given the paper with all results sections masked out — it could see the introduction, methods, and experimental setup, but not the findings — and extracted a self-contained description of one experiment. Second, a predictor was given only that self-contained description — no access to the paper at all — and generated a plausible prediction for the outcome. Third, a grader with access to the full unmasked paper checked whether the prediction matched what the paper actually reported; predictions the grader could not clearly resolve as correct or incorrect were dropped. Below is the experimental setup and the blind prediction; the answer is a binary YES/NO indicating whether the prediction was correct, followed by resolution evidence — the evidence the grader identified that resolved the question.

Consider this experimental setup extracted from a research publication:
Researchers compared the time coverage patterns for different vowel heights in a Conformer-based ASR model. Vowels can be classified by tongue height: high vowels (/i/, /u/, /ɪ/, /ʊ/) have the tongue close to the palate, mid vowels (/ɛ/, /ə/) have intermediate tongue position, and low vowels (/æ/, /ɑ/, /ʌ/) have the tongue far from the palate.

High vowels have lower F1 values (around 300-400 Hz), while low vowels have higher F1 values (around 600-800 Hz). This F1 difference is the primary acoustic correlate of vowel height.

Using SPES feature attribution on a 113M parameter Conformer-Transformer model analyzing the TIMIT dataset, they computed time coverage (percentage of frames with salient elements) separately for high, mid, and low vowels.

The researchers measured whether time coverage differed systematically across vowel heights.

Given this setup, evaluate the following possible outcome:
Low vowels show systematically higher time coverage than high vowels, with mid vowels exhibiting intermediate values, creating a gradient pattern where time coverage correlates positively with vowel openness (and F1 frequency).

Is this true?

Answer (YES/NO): NO